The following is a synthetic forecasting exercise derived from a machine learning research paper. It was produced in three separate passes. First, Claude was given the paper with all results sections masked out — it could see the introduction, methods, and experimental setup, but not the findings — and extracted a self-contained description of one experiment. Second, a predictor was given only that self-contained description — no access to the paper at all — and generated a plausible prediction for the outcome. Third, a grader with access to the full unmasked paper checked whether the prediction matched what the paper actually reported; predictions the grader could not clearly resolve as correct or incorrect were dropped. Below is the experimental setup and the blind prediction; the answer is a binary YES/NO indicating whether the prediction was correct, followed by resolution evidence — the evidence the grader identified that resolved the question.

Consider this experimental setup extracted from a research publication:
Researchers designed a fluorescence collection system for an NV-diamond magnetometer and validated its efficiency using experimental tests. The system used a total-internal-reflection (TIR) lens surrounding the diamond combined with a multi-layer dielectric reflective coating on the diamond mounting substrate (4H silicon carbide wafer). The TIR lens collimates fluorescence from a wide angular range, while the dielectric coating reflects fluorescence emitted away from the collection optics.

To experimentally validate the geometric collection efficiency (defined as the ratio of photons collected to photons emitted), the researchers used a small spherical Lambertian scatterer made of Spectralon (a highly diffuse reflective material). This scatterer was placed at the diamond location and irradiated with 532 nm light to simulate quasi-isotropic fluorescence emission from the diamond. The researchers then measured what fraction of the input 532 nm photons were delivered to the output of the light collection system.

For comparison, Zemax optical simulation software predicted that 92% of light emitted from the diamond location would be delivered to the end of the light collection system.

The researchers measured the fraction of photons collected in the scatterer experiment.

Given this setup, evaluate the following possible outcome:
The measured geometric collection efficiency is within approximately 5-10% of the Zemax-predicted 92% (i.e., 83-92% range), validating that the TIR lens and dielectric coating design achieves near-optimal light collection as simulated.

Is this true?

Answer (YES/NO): YES